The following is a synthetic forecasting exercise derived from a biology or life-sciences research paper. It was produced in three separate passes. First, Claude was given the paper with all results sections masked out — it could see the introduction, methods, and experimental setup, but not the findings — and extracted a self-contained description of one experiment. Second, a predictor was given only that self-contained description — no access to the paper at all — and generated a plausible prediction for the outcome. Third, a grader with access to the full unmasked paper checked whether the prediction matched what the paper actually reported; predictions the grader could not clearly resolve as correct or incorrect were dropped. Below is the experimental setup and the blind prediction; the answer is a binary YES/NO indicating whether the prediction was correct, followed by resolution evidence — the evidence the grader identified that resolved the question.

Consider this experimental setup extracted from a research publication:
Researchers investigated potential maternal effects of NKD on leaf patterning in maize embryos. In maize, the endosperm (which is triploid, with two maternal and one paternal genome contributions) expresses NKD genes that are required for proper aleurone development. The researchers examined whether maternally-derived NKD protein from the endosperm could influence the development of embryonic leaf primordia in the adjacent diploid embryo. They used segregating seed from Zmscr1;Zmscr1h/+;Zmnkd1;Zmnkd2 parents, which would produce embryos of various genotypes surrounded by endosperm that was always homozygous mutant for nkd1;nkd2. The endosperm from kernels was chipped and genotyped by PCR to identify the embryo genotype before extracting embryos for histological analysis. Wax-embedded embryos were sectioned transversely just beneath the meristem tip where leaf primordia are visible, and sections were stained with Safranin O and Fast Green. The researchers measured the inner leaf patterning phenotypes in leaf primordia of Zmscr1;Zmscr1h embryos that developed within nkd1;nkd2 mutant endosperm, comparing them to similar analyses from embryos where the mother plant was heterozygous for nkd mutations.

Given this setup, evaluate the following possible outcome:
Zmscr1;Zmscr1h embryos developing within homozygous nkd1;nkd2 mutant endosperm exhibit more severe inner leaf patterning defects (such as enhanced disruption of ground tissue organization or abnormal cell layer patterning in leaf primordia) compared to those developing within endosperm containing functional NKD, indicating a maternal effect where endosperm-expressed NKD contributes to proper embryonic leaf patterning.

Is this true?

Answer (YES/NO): YES